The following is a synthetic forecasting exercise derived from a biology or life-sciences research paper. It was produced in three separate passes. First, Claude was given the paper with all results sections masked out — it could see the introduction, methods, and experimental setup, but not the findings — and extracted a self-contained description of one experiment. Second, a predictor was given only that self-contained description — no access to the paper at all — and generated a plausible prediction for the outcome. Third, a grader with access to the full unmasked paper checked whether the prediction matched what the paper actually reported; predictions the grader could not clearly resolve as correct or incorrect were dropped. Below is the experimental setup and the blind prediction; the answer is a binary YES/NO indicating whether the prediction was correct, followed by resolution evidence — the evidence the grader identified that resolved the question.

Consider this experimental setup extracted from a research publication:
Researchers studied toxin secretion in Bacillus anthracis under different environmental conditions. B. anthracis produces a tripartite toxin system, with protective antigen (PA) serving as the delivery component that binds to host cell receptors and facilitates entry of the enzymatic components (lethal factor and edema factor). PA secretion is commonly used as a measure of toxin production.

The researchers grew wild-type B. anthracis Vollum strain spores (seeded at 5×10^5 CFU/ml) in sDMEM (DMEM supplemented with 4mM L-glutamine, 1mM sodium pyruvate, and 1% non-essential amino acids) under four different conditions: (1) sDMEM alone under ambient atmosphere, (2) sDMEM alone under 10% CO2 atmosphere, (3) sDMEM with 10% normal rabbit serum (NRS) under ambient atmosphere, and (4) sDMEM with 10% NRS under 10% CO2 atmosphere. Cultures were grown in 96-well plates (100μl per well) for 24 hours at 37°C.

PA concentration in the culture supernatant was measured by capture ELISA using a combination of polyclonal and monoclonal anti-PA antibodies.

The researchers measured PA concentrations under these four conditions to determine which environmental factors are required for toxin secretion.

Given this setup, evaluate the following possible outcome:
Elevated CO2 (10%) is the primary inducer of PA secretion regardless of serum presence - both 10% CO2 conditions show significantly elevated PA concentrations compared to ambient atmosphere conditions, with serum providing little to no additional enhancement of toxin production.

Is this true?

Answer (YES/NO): NO